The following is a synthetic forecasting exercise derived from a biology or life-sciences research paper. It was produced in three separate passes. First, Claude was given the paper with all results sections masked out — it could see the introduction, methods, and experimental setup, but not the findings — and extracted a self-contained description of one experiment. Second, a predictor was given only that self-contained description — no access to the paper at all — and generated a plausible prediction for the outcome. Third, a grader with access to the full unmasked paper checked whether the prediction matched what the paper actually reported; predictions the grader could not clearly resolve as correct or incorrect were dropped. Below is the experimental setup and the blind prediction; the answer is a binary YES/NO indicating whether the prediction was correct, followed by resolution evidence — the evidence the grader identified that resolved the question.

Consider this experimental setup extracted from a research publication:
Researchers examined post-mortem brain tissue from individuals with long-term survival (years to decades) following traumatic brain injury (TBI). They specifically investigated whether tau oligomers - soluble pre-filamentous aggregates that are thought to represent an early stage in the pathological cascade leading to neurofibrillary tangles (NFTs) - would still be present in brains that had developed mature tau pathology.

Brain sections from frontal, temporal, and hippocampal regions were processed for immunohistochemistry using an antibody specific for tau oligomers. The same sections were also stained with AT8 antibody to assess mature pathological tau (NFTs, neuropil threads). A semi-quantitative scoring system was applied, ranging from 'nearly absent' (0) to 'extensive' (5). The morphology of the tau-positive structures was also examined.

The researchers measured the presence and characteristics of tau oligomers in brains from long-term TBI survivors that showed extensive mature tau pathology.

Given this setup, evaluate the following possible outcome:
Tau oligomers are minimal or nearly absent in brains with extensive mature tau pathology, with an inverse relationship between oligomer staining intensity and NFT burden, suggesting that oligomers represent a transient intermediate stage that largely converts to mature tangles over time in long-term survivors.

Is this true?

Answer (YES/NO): YES